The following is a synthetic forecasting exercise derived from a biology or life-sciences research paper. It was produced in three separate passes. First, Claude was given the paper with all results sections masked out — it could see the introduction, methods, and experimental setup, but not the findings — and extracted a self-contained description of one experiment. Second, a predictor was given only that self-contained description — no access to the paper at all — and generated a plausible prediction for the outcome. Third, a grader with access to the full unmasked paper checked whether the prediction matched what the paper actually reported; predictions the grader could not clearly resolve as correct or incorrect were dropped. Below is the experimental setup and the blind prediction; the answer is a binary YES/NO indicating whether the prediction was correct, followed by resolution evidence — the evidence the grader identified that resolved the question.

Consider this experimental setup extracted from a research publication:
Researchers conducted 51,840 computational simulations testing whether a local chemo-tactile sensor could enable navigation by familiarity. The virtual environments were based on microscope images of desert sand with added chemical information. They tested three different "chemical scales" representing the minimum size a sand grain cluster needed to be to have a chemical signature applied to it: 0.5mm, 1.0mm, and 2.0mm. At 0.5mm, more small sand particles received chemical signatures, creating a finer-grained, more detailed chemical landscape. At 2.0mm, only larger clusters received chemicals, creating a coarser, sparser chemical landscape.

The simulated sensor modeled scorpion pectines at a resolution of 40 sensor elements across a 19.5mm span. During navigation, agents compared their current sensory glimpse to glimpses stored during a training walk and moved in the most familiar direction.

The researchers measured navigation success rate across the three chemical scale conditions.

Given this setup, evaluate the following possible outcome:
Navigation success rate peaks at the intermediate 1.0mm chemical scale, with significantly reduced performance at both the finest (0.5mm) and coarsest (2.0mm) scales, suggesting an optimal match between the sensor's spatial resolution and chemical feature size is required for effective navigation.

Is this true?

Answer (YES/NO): NO